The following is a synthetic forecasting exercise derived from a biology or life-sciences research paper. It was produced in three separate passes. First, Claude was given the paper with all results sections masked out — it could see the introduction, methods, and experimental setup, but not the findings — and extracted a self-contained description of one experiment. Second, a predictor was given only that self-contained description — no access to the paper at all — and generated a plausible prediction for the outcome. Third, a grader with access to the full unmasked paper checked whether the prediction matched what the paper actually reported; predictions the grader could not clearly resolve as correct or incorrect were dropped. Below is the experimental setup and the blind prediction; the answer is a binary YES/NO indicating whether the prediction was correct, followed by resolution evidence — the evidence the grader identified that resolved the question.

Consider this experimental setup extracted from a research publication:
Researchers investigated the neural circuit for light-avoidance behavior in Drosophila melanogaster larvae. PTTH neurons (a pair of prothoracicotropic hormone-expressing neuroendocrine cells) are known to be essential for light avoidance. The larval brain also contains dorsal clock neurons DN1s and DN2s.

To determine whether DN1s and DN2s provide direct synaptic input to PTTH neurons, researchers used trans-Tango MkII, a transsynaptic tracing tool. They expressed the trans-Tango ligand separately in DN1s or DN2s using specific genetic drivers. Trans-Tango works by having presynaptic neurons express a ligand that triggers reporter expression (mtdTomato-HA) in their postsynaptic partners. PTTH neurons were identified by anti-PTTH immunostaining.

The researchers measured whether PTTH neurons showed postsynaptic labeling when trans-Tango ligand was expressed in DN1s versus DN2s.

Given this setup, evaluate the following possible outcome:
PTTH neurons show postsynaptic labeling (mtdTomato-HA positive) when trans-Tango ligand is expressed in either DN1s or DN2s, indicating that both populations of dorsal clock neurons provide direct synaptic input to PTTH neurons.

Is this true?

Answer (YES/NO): YES